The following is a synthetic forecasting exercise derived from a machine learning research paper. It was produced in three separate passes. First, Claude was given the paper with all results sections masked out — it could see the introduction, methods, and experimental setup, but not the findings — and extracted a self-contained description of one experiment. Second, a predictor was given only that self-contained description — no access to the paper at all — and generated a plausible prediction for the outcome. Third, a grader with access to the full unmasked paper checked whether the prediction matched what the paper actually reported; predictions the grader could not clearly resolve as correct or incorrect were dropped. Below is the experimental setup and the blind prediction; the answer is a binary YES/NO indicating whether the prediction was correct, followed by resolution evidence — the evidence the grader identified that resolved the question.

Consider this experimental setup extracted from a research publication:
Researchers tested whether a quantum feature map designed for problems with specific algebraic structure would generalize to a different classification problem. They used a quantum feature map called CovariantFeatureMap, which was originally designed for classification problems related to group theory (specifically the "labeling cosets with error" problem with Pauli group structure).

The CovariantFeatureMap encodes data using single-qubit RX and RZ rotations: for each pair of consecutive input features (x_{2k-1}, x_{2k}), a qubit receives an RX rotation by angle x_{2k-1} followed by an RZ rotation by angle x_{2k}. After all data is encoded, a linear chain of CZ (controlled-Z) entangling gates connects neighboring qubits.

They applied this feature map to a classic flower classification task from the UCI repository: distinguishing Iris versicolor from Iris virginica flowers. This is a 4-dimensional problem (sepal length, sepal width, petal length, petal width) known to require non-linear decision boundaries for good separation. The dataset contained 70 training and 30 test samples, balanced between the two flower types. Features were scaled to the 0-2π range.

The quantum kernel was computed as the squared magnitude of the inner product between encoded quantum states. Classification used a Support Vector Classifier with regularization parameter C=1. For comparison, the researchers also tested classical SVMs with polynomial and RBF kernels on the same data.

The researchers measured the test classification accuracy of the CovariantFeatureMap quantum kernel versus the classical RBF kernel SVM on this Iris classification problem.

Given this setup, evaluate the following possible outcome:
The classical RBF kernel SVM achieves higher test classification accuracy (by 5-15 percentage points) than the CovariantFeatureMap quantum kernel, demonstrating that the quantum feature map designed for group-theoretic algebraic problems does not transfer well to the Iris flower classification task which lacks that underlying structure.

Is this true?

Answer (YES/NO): NO